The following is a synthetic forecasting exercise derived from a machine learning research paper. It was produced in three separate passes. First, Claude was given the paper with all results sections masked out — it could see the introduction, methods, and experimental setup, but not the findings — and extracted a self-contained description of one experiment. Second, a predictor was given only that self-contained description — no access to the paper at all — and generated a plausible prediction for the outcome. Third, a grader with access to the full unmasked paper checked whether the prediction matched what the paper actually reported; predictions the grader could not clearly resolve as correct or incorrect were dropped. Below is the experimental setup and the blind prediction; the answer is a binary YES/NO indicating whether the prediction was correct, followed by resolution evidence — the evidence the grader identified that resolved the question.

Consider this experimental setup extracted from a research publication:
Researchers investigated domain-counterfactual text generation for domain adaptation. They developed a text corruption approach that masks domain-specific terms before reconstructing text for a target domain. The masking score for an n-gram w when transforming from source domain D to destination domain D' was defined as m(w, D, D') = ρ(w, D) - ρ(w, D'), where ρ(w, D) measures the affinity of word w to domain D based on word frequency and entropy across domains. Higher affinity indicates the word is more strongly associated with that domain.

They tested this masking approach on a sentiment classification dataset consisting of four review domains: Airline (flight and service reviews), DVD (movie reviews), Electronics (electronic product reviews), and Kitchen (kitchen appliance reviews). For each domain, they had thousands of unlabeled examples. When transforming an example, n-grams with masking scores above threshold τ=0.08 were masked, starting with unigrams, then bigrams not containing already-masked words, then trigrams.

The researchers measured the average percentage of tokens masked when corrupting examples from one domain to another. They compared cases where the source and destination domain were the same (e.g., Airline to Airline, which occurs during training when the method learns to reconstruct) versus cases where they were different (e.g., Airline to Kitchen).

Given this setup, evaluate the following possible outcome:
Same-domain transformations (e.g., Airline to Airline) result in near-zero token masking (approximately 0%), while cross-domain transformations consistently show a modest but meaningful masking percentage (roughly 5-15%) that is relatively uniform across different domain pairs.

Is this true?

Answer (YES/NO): NO